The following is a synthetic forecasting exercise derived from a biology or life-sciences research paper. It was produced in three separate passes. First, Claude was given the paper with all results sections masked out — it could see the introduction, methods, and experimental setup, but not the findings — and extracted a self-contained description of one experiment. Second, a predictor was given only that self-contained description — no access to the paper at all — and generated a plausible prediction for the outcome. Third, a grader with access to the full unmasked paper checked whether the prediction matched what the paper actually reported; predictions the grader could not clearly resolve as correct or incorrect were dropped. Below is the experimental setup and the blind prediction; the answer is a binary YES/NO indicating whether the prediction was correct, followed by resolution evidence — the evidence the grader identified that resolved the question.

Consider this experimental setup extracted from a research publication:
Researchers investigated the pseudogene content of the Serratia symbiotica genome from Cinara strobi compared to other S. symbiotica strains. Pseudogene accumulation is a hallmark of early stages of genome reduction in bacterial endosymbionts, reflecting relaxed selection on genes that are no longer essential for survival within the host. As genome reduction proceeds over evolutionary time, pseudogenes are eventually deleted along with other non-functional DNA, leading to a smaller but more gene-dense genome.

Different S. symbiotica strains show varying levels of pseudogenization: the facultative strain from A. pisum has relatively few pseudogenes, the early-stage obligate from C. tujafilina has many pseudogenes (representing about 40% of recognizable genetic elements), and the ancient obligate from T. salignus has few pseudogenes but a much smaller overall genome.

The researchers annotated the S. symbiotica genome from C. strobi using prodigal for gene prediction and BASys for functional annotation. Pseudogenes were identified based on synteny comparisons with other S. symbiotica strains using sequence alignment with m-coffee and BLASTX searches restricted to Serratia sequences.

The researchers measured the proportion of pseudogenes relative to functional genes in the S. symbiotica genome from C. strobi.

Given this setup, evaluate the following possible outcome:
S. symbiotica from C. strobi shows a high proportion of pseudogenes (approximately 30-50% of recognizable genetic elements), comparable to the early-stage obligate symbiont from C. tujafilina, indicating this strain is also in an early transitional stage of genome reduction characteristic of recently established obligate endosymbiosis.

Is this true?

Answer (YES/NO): NO